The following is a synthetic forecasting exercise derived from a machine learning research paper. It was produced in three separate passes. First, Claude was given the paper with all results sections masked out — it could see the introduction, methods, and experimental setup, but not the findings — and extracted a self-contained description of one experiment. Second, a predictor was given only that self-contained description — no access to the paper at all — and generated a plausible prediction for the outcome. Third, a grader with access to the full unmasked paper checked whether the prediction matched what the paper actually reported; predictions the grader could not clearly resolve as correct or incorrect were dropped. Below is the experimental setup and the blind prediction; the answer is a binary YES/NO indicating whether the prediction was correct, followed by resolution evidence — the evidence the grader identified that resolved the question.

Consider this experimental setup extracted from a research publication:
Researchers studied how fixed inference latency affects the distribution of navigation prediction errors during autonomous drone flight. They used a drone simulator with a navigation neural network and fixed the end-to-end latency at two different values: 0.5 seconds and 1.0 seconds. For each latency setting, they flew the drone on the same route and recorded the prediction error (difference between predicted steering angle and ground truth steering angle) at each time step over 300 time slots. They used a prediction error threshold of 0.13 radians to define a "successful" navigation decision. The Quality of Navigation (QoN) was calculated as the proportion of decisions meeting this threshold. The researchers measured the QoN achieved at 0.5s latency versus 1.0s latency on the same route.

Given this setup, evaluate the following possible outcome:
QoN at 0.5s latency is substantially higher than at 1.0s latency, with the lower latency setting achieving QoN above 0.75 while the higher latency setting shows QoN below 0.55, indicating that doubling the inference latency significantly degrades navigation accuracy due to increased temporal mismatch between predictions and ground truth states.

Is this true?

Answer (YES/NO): NO